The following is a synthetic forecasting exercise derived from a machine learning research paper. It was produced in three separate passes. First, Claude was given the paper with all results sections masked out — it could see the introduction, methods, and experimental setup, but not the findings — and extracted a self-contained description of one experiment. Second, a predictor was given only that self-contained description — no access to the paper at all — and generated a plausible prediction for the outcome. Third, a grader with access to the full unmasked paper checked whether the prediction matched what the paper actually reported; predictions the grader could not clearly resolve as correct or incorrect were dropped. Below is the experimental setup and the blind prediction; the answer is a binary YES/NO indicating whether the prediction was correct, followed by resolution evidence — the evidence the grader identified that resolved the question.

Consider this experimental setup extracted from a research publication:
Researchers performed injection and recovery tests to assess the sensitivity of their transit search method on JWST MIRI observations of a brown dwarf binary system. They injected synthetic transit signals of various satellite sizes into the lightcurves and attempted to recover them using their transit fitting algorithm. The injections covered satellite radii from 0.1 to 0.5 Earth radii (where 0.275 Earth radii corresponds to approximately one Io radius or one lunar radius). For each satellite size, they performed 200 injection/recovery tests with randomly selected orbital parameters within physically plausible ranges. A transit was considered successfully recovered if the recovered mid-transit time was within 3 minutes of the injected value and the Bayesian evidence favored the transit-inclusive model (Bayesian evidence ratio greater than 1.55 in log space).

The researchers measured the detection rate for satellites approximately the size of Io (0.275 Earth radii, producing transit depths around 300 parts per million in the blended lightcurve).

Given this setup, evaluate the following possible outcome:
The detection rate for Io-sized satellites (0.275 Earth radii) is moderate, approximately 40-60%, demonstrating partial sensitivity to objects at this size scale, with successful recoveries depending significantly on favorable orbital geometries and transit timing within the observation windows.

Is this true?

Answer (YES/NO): NO